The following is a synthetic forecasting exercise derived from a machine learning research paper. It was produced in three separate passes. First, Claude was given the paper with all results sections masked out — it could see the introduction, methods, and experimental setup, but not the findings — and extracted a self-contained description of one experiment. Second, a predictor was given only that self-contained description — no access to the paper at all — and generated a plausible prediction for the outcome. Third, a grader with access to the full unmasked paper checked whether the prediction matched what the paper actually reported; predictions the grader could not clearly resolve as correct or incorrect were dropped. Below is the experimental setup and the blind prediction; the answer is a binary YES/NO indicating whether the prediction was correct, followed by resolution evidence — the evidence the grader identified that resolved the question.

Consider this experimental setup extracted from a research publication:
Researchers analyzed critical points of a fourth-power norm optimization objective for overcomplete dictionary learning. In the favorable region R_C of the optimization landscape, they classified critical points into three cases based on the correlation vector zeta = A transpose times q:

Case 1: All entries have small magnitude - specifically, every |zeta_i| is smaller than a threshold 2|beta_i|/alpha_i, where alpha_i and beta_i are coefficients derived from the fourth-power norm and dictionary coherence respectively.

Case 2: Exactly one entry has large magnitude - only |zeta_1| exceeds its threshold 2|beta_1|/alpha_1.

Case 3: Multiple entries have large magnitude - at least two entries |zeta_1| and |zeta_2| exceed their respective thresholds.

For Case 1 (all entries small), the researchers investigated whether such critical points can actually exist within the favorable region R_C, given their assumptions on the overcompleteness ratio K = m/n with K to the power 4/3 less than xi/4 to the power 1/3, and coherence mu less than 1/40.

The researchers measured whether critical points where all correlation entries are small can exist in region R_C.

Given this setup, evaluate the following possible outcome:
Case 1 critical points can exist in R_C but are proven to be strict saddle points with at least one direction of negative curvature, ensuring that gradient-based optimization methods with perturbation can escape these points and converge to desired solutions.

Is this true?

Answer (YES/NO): NO